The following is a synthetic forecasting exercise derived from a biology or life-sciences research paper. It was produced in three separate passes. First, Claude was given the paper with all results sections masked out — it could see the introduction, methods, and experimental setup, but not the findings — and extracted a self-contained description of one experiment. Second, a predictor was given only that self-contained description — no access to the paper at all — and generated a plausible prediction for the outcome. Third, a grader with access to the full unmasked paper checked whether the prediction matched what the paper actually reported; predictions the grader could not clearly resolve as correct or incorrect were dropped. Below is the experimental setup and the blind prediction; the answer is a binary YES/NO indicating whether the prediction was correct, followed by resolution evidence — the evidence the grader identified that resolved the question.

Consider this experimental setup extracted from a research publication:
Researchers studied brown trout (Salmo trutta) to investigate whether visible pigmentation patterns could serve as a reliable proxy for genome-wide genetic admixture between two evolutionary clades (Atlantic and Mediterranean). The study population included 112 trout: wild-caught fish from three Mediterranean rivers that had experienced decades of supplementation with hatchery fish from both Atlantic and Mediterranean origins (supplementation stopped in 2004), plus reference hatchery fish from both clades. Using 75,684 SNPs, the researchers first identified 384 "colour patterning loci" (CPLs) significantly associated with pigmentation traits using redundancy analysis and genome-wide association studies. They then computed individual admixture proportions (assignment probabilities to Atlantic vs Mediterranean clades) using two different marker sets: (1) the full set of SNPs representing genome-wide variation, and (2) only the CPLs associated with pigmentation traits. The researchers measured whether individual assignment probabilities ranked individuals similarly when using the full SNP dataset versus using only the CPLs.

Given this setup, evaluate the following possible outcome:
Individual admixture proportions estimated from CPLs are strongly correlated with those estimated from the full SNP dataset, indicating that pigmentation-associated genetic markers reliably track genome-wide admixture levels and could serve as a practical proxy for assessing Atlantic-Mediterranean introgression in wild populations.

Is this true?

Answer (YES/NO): NO